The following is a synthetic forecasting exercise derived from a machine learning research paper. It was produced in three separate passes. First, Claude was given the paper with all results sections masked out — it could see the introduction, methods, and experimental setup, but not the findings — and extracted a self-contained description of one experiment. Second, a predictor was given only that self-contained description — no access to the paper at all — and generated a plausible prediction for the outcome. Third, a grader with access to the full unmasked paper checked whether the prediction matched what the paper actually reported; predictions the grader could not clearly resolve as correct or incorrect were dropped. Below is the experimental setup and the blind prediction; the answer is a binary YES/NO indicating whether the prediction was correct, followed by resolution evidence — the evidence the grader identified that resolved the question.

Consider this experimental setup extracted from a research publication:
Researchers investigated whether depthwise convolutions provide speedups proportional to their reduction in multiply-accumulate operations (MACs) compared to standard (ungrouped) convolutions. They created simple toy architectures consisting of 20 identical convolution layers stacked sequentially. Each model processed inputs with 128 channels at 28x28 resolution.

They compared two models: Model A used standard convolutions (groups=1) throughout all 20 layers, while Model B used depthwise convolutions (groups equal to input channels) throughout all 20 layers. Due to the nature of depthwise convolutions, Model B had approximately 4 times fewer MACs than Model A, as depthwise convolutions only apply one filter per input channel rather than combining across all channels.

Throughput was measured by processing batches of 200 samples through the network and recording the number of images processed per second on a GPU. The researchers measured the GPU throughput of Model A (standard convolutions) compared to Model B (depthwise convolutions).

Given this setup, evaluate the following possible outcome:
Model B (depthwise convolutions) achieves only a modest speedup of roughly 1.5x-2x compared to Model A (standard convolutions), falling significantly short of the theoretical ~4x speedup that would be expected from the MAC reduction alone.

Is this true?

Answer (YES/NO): NO